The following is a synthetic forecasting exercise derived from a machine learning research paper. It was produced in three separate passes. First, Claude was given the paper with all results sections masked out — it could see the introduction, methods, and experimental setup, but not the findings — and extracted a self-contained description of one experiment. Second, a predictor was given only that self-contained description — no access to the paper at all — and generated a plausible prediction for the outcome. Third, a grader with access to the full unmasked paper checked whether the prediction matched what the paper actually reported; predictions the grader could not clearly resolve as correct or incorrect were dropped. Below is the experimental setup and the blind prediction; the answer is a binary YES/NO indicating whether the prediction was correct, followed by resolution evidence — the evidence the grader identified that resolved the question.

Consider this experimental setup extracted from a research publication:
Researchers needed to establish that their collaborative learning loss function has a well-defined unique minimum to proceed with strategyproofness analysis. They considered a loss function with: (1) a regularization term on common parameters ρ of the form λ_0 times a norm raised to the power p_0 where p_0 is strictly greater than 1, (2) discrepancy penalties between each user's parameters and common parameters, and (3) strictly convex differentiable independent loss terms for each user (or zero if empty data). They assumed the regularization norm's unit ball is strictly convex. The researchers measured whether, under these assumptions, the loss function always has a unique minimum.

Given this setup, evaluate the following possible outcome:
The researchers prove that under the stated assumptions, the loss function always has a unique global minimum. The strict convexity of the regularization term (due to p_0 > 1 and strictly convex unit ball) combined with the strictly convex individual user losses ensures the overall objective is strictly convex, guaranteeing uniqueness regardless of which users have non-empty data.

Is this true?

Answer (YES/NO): YES